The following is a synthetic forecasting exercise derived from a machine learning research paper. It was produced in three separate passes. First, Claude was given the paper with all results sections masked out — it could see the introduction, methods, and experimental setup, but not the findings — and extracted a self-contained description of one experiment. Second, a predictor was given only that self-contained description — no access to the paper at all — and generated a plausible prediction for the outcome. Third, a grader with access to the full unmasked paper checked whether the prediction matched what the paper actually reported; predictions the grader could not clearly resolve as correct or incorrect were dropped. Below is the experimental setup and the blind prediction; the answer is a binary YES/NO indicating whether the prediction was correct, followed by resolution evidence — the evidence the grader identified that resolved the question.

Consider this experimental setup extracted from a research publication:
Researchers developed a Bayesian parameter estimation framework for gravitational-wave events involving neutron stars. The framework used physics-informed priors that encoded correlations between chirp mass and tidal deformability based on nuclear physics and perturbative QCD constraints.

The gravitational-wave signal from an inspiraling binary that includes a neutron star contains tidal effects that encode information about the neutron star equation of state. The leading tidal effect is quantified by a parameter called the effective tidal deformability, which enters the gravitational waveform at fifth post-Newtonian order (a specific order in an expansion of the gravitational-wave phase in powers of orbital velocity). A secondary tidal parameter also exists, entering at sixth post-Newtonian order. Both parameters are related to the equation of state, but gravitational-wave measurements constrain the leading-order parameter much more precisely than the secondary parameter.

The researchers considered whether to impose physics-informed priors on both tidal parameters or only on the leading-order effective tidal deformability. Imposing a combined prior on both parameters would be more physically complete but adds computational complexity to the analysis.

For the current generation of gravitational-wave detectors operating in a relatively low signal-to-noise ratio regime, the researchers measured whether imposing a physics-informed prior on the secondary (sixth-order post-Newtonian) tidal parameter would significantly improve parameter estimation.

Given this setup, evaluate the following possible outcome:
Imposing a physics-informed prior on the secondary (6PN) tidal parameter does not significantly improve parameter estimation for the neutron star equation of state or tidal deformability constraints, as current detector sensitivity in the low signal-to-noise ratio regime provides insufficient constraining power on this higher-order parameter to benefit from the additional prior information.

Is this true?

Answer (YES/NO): YES